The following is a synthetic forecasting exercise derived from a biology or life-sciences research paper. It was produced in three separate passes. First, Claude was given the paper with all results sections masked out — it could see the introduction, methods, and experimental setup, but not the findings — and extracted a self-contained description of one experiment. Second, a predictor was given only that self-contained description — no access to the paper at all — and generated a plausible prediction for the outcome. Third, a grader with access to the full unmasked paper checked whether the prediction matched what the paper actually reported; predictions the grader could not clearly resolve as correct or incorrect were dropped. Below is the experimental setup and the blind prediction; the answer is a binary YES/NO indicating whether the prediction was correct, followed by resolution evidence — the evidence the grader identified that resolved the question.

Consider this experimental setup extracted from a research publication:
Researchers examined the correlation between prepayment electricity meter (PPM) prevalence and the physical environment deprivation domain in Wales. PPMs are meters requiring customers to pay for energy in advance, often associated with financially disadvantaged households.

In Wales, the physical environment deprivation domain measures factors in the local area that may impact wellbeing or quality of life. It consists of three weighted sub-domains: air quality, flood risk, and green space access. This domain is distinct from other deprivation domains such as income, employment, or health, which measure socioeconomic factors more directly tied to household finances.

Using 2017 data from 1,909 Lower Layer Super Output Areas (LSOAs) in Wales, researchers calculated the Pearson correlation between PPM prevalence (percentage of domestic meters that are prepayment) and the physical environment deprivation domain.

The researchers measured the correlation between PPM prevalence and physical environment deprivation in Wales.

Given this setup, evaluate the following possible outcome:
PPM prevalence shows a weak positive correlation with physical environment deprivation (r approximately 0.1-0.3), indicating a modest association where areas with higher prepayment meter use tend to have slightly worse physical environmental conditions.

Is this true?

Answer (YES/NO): NO